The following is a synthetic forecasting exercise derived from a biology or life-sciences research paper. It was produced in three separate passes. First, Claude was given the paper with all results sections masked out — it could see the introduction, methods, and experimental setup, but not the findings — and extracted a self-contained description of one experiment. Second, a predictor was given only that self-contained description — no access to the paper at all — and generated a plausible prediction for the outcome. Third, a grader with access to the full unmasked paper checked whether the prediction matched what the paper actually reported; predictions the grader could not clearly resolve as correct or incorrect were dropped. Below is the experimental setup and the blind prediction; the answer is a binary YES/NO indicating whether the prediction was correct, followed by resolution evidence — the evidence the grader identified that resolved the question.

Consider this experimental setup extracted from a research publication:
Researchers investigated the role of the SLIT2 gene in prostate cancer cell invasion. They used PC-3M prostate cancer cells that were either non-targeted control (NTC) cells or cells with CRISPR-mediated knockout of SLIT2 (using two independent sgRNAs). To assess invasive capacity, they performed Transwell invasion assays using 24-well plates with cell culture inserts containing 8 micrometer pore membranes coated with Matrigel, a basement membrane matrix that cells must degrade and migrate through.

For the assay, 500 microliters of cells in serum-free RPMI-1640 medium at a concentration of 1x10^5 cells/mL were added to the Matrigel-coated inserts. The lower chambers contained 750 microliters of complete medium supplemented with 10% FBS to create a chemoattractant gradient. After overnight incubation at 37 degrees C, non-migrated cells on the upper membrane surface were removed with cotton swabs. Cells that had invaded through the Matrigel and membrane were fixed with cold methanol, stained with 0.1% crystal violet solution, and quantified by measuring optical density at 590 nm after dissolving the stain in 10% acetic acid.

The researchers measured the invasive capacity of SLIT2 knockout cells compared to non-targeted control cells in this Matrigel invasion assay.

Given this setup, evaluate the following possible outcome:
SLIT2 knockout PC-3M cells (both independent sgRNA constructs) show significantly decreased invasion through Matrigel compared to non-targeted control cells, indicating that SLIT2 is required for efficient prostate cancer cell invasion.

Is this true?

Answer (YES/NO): NO